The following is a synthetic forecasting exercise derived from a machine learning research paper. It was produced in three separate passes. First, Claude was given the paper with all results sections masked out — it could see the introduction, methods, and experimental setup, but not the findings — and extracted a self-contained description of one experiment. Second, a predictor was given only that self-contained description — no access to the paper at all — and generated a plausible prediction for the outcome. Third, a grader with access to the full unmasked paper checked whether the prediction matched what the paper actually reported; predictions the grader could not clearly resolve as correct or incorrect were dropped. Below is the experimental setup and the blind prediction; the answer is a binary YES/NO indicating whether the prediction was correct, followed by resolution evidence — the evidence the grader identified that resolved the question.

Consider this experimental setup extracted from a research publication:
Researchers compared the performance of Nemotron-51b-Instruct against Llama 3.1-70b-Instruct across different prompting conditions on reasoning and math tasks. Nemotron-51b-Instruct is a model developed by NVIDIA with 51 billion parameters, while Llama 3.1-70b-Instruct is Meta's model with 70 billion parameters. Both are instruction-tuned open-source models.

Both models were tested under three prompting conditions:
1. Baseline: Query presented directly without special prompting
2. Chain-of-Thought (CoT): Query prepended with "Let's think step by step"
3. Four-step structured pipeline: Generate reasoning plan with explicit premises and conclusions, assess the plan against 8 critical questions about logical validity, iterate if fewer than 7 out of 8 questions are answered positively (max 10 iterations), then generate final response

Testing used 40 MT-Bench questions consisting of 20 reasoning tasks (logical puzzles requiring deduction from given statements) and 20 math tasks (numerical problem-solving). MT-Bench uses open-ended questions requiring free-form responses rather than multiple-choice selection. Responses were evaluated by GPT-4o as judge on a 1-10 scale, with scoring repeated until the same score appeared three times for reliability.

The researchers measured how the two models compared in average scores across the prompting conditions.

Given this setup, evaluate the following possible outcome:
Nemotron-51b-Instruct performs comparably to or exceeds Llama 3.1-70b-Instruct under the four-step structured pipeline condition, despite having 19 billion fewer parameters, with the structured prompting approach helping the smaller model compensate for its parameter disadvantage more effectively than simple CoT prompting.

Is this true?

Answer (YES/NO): NO